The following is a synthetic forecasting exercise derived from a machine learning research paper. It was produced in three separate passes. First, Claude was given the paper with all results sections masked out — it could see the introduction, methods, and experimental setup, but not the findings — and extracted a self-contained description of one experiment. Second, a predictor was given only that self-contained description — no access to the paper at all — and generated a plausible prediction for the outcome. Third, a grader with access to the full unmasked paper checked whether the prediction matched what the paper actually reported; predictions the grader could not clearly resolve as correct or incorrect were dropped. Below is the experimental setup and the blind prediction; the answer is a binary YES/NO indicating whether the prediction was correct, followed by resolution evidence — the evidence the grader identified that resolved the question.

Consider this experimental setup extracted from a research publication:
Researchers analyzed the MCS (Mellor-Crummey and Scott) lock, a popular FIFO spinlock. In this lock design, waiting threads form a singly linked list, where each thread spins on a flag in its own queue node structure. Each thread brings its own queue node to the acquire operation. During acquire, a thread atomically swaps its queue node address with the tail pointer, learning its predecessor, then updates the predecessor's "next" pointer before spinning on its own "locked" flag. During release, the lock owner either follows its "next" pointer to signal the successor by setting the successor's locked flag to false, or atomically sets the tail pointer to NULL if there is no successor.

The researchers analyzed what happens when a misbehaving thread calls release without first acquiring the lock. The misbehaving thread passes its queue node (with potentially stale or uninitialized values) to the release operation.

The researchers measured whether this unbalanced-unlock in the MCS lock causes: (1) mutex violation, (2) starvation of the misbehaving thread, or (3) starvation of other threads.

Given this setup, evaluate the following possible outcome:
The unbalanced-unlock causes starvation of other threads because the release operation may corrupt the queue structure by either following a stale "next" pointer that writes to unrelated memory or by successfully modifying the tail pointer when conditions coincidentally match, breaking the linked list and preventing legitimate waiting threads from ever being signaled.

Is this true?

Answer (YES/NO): NO